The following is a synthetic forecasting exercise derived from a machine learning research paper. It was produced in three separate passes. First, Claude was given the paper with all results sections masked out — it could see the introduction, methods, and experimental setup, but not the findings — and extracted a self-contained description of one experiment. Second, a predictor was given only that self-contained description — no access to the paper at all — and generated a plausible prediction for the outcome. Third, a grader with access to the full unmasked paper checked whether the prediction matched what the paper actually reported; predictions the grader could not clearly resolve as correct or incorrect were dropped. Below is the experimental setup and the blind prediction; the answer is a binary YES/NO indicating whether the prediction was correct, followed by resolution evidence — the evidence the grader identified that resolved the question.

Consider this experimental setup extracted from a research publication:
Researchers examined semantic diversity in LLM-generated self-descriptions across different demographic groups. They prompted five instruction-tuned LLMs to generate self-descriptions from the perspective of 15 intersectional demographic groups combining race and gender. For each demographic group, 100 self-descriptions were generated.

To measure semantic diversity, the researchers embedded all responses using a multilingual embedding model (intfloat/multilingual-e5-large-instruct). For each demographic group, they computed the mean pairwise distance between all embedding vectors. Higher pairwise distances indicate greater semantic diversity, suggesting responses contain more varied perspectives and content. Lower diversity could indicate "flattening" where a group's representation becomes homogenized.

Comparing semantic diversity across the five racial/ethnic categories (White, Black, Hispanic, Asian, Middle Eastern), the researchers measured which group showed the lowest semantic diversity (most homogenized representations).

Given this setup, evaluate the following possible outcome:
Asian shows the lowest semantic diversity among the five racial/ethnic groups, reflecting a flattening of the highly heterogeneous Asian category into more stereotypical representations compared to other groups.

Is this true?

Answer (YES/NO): NO